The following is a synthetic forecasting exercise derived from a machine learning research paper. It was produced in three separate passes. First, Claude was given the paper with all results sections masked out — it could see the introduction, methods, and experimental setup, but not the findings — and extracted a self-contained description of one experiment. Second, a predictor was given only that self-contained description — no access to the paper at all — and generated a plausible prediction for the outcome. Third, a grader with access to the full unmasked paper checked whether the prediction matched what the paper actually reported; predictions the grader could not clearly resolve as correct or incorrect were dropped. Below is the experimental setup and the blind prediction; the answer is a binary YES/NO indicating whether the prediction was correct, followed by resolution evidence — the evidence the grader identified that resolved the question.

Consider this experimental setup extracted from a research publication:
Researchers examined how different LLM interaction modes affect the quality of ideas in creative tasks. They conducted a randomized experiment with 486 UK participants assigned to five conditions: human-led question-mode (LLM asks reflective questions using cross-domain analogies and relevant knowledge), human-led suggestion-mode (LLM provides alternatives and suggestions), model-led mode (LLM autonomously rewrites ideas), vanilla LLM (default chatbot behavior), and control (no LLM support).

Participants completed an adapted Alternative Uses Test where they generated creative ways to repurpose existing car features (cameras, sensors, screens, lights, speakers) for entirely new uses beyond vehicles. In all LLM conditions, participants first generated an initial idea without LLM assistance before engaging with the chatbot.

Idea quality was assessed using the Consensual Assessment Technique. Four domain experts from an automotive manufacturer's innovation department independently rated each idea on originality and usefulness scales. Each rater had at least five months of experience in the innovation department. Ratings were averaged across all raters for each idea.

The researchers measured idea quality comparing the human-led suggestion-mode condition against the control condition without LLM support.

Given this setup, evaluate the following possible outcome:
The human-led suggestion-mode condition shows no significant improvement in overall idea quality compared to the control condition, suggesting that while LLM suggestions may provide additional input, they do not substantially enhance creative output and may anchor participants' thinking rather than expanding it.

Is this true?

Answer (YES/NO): YES